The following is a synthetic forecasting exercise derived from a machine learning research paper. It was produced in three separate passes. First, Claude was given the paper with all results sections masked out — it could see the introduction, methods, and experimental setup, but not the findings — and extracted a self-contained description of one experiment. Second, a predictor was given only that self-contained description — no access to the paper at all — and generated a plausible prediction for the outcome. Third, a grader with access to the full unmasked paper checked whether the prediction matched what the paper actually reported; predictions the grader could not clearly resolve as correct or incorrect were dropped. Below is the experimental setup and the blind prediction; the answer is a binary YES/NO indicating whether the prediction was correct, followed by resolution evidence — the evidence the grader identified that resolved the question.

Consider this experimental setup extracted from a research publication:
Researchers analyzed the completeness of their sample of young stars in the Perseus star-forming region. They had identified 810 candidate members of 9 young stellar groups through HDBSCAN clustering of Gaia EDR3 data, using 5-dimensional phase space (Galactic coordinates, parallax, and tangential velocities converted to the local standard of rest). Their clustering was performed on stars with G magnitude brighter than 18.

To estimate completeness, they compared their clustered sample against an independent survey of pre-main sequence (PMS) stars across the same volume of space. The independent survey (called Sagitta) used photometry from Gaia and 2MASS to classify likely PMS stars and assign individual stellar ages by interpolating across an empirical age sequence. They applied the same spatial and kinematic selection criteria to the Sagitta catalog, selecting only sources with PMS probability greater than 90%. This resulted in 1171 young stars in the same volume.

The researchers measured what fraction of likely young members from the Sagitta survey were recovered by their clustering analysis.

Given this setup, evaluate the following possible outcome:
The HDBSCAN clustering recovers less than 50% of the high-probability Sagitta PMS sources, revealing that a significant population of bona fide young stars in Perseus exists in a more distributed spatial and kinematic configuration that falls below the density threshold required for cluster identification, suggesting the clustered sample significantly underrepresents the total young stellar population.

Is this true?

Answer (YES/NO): YES